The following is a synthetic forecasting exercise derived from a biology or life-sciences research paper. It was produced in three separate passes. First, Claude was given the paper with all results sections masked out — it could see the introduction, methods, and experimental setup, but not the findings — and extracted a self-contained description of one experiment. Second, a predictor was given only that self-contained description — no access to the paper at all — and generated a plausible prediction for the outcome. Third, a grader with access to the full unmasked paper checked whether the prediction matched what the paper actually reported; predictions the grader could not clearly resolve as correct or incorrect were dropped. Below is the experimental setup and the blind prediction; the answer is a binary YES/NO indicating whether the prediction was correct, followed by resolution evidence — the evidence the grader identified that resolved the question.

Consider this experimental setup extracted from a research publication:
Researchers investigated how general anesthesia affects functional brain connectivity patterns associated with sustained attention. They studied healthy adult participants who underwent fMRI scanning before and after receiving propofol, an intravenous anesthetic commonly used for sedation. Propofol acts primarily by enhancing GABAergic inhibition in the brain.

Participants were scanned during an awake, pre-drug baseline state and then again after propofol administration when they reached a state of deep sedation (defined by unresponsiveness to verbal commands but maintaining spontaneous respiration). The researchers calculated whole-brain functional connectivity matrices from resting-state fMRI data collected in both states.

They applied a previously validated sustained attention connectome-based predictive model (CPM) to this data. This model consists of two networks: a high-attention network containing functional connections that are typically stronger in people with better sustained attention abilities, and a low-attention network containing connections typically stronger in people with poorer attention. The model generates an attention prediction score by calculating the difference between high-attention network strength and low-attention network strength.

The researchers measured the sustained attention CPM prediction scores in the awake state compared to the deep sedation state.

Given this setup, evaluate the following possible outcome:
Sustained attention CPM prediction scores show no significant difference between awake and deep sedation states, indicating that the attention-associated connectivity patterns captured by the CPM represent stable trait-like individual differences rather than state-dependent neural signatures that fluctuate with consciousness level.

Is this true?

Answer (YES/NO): NO